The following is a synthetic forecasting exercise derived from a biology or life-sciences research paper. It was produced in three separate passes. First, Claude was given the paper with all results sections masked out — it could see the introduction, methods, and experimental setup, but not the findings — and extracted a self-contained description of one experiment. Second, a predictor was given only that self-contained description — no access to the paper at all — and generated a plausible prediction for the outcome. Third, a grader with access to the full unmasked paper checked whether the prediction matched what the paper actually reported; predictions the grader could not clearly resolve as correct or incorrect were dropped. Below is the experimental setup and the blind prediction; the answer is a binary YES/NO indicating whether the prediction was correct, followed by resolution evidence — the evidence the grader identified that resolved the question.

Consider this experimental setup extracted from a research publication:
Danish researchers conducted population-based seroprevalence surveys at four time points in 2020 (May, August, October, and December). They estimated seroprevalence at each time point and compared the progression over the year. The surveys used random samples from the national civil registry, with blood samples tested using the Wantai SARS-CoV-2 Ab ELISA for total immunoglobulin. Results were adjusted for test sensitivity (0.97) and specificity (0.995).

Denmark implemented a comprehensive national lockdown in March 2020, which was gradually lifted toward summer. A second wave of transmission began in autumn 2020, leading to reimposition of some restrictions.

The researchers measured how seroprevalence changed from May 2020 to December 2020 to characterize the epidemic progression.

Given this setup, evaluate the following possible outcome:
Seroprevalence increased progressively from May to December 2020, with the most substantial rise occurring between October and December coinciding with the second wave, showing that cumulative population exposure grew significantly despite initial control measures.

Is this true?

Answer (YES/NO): NO